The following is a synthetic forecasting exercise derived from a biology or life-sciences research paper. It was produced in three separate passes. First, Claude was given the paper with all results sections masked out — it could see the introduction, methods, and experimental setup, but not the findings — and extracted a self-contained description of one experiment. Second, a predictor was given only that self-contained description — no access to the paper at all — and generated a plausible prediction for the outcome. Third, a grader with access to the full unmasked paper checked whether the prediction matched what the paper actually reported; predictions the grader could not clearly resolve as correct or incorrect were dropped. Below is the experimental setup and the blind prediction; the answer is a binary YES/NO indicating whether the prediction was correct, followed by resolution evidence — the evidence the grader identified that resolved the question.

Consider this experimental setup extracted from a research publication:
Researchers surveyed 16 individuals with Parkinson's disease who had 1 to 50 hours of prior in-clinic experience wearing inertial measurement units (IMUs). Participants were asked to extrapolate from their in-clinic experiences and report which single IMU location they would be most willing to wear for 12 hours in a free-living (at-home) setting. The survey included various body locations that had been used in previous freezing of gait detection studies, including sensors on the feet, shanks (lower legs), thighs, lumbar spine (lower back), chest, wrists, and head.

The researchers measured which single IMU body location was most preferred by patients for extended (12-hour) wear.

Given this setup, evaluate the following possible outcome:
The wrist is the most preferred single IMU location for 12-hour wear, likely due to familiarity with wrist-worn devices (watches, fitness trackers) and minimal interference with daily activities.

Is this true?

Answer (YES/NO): YES